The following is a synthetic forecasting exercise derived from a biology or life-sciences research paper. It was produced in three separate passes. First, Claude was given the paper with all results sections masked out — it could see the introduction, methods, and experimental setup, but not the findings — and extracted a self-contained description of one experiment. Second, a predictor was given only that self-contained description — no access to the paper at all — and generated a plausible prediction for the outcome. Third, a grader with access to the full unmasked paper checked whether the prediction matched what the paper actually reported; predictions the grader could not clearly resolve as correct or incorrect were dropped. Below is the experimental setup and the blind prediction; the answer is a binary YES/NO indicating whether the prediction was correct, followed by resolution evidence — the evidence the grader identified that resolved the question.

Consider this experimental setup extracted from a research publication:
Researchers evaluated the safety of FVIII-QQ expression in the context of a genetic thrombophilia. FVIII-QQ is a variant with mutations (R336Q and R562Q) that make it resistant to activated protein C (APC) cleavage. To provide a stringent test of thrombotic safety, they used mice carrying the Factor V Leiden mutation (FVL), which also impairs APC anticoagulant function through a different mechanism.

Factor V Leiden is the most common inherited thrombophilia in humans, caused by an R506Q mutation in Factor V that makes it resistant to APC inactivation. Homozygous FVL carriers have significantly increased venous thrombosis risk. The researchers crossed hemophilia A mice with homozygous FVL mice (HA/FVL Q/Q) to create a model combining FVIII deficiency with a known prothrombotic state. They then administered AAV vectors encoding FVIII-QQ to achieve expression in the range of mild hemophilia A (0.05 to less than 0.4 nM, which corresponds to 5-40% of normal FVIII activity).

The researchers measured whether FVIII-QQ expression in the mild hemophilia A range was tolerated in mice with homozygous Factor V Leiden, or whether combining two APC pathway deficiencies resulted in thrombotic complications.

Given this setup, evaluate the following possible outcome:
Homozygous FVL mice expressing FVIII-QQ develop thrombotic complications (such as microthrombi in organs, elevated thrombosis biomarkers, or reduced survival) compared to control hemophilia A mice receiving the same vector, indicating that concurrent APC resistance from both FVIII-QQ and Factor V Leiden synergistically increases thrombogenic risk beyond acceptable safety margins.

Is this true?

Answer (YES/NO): NO